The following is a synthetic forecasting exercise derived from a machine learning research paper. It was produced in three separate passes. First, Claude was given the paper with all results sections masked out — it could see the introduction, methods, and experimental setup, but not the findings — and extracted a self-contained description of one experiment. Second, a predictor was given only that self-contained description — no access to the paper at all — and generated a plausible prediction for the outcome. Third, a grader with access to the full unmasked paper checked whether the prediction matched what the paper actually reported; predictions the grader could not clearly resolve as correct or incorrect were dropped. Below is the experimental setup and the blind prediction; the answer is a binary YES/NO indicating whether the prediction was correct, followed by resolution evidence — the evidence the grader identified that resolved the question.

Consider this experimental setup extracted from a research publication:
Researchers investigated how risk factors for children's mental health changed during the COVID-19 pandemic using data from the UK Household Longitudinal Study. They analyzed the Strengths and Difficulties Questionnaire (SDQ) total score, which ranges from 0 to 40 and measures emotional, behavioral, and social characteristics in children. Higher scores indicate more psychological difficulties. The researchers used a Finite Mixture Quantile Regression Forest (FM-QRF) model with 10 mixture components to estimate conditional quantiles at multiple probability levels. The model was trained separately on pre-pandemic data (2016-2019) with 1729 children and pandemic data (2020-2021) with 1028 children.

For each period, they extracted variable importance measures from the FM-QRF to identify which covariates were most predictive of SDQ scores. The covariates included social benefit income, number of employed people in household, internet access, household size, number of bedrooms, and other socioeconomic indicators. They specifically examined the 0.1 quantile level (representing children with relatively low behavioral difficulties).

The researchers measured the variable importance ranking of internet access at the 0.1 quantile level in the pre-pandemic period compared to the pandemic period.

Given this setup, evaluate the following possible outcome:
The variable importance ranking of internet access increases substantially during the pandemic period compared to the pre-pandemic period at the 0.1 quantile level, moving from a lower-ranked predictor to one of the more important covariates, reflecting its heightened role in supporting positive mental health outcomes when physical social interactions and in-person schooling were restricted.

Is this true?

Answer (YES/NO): YES